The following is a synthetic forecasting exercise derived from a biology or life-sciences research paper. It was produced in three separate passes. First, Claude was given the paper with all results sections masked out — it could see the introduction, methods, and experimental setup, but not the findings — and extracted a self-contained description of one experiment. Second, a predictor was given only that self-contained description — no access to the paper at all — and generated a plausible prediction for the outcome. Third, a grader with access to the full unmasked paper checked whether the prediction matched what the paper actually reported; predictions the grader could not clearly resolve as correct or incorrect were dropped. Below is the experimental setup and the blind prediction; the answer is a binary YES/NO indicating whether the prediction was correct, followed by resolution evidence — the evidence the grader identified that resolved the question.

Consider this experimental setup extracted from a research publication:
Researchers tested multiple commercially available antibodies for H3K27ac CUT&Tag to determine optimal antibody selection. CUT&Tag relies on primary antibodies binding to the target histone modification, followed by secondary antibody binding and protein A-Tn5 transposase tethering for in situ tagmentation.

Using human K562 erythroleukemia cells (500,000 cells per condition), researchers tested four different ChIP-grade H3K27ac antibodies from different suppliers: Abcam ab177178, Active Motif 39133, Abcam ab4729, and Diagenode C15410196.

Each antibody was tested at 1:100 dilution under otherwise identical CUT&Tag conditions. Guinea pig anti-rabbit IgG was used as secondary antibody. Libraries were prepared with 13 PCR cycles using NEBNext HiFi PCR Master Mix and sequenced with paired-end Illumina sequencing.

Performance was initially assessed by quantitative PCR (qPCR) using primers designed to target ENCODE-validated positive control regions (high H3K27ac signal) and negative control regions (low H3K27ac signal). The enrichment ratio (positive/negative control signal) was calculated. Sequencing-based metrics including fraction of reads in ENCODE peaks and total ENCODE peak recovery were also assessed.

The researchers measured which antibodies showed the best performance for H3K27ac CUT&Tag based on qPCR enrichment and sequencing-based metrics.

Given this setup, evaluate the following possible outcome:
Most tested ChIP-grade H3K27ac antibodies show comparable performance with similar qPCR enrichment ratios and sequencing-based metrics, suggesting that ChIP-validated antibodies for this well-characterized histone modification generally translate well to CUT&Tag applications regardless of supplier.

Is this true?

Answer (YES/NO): NO